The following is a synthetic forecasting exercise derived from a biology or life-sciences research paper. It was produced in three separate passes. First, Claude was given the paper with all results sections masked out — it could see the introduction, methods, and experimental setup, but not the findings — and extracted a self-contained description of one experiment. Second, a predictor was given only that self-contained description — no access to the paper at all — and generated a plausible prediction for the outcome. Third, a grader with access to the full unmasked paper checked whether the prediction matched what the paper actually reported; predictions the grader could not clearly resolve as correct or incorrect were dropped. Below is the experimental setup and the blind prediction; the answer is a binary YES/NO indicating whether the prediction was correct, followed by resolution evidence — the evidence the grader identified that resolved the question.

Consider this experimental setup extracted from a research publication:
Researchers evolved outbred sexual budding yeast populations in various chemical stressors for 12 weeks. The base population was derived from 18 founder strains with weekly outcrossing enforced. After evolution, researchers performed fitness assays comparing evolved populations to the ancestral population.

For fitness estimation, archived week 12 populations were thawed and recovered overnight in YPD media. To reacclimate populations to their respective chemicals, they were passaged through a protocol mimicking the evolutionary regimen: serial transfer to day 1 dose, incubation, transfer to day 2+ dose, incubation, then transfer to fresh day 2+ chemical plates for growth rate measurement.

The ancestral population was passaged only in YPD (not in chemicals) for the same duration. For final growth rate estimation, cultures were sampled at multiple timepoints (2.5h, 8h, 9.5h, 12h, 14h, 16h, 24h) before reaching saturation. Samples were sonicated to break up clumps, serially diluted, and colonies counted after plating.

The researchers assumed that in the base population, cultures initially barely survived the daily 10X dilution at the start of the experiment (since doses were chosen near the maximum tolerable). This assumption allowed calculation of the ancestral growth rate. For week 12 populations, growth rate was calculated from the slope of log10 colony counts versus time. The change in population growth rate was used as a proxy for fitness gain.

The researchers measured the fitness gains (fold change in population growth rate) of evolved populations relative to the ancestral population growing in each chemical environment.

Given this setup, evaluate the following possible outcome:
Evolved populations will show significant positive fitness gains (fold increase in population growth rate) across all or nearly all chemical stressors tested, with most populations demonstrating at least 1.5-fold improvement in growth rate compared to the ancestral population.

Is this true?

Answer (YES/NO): YES